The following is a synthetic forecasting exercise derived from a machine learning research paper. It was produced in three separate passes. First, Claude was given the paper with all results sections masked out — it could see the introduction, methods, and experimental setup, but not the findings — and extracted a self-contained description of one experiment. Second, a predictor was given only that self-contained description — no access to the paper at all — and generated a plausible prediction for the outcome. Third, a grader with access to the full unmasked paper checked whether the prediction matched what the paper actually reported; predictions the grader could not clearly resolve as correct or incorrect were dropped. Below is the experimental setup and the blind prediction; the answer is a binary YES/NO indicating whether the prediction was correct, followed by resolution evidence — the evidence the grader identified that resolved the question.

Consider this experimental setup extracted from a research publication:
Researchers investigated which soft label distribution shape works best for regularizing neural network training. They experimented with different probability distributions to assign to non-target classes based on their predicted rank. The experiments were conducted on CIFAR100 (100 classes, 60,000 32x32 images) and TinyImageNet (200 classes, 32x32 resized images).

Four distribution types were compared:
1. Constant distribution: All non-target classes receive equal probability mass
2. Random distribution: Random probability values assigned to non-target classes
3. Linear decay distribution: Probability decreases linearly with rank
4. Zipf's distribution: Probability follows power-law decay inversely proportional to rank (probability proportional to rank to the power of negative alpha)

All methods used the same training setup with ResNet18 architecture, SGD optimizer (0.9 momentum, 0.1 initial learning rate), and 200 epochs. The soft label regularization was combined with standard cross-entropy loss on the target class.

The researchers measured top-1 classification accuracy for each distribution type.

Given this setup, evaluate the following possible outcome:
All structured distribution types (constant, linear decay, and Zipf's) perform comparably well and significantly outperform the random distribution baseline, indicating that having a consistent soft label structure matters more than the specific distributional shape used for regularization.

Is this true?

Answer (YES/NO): NO